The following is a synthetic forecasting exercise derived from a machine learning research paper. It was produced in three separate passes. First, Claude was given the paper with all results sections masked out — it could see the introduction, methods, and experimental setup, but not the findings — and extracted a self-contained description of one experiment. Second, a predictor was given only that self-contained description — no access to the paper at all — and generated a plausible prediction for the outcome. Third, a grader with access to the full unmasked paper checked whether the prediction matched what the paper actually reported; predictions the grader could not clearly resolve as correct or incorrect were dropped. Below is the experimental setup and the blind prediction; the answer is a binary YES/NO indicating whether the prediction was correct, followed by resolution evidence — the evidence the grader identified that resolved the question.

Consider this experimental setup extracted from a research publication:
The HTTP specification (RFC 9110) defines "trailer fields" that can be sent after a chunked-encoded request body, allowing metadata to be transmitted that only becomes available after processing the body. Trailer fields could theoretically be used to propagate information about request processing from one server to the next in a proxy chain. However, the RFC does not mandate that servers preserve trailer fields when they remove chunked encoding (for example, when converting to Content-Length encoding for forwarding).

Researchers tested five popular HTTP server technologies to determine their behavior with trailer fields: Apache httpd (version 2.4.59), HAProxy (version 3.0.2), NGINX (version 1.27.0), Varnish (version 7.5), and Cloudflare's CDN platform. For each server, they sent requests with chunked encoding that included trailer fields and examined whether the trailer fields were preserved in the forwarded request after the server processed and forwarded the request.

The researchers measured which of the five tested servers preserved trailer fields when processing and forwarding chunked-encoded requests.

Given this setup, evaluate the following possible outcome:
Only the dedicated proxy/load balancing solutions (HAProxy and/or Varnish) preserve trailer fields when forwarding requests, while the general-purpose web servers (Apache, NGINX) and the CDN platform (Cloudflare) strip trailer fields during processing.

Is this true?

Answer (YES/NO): NO